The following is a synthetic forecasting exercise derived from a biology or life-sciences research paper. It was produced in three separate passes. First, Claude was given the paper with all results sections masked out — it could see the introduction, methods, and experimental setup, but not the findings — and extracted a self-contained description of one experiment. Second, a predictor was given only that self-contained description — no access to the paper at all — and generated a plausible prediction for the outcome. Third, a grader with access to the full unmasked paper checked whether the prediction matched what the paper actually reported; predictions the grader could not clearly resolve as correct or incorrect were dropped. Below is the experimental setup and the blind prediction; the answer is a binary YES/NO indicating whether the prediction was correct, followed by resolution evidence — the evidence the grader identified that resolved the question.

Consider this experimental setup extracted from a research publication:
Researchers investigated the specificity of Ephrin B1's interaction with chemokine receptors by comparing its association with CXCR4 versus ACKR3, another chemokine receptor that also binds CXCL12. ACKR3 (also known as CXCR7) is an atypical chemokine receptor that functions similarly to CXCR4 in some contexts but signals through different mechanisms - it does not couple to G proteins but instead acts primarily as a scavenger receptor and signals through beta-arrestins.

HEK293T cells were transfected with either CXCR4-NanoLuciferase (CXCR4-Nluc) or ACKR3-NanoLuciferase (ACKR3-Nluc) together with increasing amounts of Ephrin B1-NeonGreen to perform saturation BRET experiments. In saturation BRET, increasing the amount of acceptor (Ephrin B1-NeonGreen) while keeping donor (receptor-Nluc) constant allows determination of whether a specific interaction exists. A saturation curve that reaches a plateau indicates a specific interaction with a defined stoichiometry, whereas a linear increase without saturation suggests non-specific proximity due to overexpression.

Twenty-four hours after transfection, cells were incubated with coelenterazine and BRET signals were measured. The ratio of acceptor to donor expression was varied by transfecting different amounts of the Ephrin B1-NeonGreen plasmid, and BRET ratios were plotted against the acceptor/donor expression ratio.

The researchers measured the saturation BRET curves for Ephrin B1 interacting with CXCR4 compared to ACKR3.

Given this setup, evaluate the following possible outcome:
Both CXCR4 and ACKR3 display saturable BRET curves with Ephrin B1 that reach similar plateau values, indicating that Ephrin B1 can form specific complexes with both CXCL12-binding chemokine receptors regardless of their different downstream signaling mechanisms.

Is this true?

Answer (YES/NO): NO